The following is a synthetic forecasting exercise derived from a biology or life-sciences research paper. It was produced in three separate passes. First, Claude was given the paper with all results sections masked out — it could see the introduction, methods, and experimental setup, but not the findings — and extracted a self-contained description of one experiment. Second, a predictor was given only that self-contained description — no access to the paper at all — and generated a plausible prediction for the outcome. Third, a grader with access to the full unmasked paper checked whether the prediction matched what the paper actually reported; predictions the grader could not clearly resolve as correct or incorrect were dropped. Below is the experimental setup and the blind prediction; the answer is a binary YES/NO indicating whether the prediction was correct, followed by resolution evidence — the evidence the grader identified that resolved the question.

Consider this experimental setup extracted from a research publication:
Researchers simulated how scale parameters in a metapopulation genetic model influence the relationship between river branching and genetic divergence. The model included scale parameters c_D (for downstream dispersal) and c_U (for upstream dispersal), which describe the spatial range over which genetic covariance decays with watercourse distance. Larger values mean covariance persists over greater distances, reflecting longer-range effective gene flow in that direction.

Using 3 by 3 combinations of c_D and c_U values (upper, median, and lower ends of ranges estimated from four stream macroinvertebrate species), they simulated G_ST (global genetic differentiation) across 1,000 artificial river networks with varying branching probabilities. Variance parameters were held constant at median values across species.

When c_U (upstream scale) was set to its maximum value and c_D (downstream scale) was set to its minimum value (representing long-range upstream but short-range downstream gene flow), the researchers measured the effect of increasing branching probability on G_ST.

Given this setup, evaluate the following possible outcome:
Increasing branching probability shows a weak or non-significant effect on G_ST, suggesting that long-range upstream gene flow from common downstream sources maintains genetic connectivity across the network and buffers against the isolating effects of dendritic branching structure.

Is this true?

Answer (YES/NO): NO